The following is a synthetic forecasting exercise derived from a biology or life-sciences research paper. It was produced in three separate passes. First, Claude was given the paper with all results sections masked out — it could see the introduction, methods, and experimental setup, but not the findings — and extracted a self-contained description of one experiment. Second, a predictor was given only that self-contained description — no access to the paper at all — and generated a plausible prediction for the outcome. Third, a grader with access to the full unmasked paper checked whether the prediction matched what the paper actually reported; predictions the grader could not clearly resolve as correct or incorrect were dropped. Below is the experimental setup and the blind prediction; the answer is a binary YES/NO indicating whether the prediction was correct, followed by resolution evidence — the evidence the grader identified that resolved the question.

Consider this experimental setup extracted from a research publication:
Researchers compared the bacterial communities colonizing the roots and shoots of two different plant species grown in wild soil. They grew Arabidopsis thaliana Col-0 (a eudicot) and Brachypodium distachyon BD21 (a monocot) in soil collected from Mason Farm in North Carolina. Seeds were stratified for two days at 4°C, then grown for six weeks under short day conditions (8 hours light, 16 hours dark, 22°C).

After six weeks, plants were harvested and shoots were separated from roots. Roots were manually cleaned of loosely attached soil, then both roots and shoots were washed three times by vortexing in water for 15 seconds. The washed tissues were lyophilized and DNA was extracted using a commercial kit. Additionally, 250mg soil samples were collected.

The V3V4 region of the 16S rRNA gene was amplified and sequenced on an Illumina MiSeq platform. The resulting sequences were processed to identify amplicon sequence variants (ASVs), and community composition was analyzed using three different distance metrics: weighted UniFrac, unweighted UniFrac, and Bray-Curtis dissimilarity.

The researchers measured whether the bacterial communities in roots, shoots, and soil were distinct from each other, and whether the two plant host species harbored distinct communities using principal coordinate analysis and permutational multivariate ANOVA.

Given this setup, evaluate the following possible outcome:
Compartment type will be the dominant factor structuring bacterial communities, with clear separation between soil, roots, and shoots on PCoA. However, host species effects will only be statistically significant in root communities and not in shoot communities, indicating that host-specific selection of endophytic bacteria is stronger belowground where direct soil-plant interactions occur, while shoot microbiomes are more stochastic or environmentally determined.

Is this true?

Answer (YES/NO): NO